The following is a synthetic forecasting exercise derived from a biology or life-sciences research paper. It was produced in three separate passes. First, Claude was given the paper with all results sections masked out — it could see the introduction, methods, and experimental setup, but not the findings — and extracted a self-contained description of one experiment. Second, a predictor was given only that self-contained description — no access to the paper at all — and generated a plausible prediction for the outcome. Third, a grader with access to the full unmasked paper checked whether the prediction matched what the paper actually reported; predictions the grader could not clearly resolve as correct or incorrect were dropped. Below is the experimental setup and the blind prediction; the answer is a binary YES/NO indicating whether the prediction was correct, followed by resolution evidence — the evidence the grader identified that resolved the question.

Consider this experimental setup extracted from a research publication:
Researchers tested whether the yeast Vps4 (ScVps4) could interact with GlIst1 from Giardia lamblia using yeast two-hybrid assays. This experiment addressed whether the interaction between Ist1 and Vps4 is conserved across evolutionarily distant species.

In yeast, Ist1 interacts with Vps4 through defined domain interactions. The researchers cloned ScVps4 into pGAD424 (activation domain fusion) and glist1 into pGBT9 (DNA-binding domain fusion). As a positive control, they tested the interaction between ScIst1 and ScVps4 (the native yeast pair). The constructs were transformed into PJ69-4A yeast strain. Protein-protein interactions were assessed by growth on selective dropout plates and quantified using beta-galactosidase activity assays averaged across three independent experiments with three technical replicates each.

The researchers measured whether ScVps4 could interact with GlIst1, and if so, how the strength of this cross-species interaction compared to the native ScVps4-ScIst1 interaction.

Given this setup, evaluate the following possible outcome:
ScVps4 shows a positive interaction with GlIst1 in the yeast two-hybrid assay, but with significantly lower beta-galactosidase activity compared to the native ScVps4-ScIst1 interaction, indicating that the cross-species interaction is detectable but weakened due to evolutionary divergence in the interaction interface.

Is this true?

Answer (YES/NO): NO